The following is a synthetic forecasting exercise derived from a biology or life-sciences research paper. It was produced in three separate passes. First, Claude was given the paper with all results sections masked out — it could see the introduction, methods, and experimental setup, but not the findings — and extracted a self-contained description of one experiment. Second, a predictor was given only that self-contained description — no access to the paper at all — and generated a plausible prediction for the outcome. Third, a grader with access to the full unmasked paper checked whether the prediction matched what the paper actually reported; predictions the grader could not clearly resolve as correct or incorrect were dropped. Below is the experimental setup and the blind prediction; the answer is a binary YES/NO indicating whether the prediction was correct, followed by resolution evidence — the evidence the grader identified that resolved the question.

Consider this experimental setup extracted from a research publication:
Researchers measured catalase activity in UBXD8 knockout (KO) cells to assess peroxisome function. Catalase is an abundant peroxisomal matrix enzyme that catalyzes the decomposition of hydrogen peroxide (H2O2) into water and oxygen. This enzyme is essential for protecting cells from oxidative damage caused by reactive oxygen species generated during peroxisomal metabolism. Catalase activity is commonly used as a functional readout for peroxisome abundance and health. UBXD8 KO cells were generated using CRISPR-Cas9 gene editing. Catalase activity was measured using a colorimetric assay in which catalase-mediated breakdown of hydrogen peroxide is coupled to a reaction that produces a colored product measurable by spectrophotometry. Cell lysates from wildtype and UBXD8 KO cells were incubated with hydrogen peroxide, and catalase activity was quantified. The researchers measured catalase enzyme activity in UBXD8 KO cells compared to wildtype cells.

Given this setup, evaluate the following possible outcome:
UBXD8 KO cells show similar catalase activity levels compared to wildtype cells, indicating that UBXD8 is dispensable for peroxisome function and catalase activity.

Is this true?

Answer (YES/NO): NO